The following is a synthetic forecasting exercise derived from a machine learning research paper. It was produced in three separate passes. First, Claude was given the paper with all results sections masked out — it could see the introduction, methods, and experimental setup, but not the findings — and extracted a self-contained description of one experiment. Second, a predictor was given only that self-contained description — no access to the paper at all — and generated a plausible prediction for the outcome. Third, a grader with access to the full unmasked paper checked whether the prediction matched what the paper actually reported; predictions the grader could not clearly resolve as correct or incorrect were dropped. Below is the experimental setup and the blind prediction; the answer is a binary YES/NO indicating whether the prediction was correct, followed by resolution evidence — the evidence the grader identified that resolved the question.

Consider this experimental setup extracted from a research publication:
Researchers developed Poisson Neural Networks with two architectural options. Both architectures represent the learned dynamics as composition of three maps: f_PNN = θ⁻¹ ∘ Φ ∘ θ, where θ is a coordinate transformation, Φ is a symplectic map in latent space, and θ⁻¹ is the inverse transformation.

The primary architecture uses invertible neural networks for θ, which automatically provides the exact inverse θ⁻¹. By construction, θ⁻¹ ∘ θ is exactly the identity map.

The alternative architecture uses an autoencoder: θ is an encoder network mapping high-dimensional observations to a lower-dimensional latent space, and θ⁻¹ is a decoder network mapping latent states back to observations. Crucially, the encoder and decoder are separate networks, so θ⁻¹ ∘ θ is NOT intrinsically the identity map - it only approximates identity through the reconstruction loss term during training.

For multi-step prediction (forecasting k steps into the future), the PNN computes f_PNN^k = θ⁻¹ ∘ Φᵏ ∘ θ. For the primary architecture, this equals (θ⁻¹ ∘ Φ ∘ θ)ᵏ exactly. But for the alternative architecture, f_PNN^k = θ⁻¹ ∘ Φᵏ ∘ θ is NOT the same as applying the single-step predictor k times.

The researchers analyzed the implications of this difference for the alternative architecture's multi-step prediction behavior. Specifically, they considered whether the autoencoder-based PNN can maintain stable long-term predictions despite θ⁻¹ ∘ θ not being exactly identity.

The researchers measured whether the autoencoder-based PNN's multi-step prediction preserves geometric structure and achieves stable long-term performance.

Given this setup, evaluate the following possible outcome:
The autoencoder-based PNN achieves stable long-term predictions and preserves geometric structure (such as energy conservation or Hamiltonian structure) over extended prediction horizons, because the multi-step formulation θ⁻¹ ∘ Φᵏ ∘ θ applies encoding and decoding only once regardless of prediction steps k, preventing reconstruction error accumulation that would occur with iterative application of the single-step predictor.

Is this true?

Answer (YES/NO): YES